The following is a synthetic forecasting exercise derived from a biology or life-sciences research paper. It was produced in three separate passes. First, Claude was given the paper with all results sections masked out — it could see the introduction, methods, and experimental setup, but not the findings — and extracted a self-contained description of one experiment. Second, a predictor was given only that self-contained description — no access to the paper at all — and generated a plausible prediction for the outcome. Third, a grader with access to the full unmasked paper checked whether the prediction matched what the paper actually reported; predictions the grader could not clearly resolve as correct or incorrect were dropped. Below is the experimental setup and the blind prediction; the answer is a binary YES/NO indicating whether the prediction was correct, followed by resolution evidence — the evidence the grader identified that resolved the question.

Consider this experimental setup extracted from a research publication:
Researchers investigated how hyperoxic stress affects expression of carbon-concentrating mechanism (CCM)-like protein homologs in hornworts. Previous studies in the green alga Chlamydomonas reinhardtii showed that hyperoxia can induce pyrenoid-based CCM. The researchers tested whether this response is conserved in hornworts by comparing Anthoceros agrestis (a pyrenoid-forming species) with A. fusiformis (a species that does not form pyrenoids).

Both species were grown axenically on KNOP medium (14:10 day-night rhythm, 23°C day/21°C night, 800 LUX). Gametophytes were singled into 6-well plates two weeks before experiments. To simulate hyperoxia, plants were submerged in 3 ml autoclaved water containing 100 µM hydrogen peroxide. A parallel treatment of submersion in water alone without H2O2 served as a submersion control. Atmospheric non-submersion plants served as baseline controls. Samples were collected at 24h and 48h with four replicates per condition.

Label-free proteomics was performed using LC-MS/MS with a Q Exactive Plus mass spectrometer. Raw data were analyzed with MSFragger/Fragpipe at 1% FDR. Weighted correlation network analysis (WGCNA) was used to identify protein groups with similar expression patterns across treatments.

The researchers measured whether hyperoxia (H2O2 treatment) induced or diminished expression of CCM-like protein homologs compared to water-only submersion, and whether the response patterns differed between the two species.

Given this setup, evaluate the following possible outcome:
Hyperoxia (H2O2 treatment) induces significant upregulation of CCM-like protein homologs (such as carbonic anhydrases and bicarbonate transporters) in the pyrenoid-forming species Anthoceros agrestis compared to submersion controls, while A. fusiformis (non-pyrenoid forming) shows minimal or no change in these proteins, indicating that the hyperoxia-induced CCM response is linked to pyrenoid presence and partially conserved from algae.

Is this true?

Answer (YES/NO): YES